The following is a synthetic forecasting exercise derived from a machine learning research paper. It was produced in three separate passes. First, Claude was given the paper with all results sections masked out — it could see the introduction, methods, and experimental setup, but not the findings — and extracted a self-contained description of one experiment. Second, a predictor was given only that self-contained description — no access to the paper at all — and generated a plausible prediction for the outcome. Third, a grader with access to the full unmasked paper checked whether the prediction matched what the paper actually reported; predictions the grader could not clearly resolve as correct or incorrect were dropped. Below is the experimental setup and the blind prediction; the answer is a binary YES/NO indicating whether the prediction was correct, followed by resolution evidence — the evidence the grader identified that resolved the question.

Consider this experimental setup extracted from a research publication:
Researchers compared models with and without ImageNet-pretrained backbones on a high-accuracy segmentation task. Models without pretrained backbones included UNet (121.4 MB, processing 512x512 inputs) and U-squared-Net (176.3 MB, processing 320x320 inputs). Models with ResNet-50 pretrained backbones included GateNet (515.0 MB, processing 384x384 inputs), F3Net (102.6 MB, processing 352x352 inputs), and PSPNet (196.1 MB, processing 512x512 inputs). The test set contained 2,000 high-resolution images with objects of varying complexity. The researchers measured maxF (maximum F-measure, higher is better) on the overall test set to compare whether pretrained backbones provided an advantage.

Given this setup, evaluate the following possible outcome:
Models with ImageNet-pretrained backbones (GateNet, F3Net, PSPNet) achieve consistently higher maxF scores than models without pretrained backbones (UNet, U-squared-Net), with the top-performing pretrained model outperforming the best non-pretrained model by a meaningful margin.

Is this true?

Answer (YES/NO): NO